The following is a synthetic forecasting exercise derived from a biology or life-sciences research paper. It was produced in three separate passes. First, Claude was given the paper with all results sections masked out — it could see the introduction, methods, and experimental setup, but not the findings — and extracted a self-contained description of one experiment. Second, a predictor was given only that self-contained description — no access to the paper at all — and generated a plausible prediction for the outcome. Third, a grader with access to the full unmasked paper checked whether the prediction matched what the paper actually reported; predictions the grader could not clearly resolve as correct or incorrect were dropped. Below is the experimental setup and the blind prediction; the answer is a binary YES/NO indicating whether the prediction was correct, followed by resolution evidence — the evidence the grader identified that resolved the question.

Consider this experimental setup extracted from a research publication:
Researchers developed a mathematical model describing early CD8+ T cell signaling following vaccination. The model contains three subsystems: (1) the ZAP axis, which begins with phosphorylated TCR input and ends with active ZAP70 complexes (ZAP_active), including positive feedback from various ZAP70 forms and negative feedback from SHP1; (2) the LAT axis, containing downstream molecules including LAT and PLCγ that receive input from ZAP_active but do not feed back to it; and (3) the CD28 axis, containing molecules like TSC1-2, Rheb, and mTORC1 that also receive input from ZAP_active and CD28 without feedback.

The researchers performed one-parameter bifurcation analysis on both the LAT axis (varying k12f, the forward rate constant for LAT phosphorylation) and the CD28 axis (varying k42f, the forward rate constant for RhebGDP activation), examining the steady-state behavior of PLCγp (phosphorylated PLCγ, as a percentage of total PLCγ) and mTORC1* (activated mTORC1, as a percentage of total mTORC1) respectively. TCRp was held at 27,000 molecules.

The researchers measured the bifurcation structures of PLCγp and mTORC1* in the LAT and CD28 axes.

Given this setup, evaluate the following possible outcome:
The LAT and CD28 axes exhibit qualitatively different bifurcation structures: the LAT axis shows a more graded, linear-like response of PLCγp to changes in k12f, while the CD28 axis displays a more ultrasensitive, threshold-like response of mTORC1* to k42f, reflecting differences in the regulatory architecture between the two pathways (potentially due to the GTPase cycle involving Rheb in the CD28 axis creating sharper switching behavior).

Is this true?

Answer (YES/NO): NO